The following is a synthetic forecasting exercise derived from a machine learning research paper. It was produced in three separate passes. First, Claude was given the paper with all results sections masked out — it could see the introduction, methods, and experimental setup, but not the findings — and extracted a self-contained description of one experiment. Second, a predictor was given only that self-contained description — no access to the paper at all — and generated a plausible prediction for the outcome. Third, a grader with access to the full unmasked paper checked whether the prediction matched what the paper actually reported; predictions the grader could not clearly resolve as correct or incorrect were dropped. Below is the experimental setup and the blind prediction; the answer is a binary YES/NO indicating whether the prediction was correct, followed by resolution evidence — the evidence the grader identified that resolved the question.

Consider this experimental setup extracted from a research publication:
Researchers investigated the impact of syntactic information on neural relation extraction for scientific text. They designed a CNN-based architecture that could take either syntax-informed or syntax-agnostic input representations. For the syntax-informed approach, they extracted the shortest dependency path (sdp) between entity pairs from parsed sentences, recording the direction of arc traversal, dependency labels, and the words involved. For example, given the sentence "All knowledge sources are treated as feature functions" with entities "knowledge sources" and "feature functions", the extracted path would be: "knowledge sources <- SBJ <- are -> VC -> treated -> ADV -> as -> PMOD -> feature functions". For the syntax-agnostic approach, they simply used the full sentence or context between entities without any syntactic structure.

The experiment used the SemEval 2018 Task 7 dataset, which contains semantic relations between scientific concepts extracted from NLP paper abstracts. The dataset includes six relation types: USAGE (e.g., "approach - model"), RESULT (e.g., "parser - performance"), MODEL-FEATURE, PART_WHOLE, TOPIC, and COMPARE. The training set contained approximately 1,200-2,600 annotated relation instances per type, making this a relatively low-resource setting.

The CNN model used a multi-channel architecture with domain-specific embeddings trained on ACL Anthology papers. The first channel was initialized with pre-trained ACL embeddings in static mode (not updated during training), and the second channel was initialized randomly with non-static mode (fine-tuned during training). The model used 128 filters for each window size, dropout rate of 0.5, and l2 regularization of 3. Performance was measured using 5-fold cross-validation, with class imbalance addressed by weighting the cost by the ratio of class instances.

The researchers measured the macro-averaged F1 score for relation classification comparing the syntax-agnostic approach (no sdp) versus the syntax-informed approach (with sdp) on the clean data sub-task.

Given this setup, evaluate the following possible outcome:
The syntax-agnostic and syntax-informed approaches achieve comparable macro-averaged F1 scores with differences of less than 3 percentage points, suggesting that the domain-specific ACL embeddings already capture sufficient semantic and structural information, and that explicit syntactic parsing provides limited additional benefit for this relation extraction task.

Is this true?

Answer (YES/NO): NO